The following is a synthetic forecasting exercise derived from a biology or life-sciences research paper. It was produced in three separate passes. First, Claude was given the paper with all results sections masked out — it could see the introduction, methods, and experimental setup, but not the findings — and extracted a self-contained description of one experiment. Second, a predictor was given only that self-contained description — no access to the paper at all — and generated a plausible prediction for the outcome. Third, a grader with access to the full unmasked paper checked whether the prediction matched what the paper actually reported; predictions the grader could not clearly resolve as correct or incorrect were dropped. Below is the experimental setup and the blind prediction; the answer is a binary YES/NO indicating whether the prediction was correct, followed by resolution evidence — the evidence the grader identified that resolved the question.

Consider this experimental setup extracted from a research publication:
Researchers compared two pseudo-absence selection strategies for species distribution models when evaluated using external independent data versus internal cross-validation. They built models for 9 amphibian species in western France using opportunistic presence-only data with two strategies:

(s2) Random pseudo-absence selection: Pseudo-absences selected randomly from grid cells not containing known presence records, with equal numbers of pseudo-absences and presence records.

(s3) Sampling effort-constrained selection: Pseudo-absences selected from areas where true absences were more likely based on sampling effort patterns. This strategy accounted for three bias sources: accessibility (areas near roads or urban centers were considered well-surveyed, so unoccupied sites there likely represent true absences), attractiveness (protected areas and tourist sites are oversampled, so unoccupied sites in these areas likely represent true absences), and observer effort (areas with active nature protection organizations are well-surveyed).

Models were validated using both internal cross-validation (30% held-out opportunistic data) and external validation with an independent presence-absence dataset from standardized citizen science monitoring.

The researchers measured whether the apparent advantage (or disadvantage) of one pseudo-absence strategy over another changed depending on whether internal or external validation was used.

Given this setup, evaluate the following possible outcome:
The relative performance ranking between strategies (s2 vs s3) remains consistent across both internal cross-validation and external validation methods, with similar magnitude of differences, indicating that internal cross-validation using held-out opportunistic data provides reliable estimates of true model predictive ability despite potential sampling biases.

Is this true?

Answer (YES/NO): NO